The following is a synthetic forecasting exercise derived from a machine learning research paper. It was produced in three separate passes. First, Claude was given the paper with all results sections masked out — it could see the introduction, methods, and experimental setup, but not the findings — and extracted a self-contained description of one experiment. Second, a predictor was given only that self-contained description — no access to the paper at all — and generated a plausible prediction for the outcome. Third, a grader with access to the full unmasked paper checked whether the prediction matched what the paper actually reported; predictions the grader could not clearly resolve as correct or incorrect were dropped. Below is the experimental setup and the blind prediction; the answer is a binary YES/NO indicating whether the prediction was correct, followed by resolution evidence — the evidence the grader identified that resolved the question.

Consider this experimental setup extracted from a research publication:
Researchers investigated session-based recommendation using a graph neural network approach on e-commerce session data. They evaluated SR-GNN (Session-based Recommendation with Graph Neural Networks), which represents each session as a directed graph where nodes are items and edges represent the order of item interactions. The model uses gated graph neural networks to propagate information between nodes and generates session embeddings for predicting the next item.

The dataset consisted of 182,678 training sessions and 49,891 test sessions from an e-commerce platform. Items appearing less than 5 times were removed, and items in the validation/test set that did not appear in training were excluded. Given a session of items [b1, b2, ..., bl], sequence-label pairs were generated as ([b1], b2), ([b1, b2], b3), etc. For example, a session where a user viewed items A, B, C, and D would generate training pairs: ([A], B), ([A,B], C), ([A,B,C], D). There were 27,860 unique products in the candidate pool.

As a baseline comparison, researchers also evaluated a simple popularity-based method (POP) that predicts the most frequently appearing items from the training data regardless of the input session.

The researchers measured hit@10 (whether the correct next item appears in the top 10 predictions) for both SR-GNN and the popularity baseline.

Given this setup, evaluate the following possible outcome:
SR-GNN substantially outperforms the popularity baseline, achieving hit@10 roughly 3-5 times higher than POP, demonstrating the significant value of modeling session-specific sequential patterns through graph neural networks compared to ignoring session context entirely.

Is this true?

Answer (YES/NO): NO